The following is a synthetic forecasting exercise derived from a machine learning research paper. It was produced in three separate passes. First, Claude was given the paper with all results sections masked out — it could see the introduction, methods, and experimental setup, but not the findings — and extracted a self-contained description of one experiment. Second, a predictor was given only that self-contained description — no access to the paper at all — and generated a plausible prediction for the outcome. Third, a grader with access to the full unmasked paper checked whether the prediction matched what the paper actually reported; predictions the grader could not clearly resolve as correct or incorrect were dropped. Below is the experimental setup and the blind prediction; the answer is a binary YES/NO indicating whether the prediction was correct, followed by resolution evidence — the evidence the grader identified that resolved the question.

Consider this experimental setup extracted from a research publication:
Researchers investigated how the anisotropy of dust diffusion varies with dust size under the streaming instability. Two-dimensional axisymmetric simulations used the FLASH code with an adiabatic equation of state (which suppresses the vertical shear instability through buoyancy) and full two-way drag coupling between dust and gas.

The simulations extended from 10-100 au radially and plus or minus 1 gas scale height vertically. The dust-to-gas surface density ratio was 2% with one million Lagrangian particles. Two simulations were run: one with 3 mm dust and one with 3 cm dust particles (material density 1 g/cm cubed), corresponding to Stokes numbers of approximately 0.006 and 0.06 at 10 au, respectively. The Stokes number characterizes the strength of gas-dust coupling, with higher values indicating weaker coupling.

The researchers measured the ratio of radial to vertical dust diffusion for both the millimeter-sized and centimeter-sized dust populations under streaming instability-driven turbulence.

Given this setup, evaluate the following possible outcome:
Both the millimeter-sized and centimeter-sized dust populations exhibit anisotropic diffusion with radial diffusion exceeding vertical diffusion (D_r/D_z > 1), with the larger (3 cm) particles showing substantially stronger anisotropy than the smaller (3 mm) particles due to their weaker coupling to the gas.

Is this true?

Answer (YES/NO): NO